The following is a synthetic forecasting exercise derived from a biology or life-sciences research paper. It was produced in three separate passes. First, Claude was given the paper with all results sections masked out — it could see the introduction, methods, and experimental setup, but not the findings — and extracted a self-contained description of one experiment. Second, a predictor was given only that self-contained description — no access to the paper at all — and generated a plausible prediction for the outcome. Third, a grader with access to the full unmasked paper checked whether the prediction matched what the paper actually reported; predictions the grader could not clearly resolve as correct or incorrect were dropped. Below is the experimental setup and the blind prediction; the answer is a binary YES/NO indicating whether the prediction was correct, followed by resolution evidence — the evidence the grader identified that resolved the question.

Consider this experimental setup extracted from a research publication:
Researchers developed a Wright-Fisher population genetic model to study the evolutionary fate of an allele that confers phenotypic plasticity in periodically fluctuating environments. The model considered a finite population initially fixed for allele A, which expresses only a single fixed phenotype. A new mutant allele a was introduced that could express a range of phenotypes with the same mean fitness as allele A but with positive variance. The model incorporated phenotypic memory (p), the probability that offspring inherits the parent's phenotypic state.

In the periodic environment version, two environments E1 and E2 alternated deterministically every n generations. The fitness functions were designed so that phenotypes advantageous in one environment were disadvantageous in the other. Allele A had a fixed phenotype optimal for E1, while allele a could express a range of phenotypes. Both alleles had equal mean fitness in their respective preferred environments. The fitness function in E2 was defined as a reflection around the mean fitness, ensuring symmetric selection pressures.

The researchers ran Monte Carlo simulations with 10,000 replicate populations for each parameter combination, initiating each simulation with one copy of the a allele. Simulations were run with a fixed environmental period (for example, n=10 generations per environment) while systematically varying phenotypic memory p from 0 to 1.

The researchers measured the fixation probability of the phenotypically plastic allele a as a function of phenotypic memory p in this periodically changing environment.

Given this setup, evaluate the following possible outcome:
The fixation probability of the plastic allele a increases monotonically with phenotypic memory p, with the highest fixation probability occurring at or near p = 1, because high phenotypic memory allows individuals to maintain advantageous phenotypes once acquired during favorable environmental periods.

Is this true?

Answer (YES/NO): NO